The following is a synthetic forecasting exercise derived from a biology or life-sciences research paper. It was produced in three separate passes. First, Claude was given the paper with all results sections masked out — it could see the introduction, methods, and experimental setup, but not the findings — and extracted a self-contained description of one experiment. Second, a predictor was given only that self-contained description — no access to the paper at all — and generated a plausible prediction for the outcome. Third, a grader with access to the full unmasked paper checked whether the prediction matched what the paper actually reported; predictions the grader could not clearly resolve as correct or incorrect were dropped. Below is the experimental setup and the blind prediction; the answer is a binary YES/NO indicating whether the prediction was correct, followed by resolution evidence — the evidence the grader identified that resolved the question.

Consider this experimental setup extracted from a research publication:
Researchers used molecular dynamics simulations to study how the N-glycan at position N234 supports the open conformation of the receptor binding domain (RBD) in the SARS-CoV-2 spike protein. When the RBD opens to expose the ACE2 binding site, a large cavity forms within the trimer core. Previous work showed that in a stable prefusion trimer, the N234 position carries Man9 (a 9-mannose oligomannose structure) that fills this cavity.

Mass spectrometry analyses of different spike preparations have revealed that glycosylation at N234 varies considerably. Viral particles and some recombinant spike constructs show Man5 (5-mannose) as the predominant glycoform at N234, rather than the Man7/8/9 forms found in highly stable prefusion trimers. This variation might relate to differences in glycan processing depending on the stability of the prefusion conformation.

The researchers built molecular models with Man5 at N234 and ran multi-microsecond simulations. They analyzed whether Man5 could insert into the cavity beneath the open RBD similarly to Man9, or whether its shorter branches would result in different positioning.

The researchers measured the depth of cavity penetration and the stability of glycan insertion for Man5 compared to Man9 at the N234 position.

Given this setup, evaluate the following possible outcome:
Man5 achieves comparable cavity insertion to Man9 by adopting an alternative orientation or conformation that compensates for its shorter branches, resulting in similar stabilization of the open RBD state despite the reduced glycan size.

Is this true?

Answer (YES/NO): NO